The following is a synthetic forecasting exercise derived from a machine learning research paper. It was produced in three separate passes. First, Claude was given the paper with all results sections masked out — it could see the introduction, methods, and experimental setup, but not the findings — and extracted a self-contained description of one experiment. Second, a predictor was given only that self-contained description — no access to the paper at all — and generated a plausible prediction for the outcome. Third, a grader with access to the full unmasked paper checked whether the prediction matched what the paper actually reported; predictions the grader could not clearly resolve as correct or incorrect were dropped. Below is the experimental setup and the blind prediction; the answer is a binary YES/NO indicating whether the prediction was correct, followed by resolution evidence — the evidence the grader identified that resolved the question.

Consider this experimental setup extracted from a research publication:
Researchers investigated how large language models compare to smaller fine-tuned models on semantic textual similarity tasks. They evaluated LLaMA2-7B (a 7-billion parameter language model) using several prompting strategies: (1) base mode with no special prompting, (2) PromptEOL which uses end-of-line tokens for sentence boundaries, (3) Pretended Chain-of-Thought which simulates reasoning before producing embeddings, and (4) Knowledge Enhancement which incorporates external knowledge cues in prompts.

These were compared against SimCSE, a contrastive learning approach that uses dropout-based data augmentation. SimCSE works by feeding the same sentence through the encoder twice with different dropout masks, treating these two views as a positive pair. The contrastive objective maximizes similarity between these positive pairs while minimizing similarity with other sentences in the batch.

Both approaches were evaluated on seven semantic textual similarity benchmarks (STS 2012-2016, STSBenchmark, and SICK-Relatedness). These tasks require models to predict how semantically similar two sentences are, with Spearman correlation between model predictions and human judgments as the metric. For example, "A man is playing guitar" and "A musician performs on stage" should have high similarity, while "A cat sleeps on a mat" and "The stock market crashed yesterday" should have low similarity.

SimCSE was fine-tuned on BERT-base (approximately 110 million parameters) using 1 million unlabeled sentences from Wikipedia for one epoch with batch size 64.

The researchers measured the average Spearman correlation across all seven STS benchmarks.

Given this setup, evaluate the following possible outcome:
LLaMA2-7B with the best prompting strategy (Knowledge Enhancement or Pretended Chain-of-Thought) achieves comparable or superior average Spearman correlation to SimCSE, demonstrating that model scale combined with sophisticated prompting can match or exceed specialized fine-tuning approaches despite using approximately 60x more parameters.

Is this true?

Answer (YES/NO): YES